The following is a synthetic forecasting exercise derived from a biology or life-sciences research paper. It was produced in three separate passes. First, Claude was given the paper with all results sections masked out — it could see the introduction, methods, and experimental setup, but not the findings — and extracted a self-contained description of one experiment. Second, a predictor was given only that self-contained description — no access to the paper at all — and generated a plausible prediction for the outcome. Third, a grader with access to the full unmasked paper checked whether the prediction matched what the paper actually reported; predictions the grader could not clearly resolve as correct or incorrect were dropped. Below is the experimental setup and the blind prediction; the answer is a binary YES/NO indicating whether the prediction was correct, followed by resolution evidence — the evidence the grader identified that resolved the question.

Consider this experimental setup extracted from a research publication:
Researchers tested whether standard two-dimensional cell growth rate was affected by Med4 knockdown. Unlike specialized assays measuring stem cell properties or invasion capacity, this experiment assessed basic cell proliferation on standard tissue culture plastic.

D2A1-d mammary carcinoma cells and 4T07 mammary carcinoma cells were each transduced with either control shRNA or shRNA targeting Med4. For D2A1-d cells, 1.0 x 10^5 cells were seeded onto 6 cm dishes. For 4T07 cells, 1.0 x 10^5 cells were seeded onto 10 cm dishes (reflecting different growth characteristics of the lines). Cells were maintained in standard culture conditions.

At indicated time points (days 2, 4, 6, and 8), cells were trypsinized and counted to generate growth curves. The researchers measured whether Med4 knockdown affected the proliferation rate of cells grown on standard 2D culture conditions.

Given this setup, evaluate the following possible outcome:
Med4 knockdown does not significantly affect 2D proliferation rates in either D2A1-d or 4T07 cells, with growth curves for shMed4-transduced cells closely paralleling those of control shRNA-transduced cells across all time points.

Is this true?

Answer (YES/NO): NO